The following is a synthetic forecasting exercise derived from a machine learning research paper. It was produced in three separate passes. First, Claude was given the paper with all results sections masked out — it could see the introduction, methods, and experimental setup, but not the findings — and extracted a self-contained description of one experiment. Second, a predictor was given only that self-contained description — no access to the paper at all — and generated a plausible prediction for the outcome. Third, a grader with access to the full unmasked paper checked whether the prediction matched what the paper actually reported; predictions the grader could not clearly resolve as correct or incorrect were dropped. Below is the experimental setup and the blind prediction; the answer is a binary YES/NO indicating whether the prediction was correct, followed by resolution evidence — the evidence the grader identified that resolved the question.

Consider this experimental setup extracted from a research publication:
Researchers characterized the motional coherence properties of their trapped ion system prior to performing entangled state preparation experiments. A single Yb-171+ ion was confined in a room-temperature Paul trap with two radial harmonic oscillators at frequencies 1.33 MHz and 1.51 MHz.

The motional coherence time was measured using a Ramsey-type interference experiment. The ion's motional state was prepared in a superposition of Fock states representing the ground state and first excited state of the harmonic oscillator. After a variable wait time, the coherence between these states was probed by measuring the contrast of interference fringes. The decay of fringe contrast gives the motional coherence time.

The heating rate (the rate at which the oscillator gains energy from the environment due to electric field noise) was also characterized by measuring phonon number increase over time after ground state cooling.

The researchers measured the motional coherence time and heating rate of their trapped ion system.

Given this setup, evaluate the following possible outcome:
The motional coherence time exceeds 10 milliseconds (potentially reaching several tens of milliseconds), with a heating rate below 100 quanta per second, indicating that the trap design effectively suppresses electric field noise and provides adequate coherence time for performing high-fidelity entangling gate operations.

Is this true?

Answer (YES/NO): YES